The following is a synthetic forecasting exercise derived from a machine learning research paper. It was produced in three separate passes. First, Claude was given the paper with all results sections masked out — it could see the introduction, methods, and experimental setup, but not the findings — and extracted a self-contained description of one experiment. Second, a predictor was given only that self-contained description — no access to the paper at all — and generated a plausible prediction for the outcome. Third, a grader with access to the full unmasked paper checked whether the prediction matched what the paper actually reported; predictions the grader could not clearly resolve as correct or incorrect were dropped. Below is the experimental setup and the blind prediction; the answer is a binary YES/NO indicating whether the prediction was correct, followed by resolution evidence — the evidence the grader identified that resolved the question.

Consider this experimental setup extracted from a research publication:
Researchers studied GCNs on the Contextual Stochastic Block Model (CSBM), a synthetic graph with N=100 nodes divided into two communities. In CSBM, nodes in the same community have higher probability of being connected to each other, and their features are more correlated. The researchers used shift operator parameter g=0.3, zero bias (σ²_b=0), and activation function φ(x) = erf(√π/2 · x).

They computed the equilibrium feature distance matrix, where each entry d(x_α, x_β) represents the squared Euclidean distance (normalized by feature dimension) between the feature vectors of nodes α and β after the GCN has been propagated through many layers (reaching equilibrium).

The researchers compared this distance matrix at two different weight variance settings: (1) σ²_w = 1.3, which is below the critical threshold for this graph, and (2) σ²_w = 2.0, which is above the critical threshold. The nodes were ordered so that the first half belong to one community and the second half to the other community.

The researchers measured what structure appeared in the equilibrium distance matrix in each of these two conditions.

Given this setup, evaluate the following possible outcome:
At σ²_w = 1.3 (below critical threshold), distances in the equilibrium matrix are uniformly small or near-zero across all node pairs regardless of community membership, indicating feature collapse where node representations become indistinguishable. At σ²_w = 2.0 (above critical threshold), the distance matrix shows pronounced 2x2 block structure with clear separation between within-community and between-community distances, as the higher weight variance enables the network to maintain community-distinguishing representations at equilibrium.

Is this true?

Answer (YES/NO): YES